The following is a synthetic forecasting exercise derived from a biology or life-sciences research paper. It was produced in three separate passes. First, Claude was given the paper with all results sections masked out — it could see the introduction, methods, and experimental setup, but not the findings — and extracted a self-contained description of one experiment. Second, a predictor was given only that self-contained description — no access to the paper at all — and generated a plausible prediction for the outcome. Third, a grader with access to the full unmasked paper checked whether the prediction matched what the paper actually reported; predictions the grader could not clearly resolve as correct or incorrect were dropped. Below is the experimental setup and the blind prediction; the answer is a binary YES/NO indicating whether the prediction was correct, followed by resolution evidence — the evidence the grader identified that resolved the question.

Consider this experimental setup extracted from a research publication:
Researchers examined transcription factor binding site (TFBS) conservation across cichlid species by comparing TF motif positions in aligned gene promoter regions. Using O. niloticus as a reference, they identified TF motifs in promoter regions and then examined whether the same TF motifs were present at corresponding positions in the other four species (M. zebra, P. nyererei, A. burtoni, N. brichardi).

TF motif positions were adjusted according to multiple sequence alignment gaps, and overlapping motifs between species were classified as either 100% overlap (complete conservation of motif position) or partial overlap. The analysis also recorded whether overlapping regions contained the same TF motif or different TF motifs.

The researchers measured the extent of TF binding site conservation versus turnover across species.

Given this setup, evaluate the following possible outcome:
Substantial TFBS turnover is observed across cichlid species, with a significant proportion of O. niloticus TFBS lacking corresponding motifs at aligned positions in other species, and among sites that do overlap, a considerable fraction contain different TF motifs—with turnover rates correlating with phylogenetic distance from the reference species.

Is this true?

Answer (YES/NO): NO